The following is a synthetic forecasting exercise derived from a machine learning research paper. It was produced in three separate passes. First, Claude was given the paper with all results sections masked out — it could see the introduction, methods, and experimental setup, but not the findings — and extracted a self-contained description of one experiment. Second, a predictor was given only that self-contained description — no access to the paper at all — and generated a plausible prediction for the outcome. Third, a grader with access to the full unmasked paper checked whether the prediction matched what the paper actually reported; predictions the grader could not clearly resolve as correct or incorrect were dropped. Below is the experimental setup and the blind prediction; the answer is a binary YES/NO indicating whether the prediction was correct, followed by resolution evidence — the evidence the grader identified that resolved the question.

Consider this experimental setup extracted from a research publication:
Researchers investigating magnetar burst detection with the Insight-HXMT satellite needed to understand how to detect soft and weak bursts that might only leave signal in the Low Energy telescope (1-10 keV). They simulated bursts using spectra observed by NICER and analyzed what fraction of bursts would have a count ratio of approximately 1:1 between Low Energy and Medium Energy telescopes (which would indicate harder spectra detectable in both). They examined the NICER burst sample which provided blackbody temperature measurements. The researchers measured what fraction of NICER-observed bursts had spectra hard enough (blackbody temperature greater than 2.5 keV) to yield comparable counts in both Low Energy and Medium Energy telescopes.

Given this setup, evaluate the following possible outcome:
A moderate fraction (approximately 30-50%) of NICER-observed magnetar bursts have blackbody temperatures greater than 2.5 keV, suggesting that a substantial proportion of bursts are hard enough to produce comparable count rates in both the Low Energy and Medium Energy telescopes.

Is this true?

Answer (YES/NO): NO